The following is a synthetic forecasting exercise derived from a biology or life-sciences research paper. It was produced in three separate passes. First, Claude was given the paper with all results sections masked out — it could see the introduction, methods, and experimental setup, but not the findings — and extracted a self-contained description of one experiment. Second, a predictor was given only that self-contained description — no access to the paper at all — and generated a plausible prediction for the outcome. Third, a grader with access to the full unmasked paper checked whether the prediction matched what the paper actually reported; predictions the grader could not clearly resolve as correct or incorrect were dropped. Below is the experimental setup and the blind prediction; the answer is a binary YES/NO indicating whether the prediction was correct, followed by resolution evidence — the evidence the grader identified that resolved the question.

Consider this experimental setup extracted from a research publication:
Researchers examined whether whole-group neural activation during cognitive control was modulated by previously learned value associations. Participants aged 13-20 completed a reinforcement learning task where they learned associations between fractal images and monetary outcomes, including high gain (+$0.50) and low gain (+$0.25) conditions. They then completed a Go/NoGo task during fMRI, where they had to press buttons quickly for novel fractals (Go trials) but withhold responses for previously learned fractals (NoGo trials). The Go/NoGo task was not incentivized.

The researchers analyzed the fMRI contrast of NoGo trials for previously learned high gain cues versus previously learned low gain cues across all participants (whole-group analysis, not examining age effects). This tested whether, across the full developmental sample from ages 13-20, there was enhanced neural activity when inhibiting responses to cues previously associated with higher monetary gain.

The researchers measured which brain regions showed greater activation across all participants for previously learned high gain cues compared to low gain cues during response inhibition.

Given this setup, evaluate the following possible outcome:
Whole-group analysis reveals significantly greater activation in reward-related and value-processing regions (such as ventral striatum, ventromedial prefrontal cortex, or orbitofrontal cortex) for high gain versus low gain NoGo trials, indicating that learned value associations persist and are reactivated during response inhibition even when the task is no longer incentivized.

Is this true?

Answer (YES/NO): NO